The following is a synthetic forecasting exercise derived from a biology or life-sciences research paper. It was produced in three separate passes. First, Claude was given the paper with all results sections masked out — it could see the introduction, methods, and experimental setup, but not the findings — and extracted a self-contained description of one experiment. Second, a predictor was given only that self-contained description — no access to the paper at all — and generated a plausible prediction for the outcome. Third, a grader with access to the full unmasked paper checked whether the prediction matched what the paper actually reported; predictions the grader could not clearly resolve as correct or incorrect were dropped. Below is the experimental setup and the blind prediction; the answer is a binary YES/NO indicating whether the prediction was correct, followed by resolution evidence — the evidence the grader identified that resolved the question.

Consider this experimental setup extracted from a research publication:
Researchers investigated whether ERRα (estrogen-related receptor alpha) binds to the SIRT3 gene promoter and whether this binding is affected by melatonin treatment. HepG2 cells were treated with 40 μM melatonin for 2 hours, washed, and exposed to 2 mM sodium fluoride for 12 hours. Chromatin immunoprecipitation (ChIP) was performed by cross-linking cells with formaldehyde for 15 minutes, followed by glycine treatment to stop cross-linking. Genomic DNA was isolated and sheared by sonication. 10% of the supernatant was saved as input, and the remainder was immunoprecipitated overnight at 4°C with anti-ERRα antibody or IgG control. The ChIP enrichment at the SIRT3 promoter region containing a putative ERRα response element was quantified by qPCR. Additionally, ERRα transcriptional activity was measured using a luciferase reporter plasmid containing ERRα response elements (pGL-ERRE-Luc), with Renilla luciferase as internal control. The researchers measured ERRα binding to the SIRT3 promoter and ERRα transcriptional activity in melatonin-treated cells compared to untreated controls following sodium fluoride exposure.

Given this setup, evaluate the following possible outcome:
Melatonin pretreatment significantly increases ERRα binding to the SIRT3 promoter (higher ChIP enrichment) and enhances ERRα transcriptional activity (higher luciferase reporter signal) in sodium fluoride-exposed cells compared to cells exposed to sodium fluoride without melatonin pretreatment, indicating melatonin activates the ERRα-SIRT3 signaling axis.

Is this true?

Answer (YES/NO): YES